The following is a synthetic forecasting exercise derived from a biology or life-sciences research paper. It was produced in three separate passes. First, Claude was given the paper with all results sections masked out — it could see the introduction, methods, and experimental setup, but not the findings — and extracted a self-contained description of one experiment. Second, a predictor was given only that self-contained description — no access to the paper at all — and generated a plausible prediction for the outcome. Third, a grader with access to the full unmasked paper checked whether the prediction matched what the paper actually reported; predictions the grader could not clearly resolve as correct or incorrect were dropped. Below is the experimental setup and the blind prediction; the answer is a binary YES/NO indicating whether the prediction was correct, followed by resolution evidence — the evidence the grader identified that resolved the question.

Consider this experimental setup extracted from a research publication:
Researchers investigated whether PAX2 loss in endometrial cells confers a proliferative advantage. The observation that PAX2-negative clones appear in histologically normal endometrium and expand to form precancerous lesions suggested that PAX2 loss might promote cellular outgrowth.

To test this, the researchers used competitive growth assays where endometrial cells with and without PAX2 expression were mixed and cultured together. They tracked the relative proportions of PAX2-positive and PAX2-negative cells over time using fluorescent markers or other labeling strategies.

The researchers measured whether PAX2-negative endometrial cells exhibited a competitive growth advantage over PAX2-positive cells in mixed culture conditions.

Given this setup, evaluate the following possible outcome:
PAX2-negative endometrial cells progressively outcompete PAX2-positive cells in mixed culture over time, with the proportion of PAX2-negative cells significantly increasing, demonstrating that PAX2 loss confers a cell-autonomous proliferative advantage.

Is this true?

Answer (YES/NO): YES